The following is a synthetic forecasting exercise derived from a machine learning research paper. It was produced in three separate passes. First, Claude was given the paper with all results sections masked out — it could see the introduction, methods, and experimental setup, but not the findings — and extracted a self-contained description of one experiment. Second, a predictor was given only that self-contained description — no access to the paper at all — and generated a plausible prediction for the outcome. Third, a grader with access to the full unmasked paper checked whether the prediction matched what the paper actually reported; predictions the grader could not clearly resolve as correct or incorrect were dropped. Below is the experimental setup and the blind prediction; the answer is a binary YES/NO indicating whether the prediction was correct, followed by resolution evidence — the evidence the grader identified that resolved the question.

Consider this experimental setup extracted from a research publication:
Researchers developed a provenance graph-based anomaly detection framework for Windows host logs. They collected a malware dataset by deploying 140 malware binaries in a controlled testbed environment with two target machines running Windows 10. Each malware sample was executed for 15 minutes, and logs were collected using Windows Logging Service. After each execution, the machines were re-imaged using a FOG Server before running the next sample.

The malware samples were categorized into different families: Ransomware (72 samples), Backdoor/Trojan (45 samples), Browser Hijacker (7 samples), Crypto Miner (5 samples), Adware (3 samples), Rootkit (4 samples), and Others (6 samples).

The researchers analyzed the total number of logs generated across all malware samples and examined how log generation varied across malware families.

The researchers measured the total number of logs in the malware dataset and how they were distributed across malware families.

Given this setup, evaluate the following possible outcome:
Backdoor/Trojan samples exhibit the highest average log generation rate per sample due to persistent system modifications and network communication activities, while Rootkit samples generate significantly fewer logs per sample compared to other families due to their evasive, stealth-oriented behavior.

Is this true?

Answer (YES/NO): NO